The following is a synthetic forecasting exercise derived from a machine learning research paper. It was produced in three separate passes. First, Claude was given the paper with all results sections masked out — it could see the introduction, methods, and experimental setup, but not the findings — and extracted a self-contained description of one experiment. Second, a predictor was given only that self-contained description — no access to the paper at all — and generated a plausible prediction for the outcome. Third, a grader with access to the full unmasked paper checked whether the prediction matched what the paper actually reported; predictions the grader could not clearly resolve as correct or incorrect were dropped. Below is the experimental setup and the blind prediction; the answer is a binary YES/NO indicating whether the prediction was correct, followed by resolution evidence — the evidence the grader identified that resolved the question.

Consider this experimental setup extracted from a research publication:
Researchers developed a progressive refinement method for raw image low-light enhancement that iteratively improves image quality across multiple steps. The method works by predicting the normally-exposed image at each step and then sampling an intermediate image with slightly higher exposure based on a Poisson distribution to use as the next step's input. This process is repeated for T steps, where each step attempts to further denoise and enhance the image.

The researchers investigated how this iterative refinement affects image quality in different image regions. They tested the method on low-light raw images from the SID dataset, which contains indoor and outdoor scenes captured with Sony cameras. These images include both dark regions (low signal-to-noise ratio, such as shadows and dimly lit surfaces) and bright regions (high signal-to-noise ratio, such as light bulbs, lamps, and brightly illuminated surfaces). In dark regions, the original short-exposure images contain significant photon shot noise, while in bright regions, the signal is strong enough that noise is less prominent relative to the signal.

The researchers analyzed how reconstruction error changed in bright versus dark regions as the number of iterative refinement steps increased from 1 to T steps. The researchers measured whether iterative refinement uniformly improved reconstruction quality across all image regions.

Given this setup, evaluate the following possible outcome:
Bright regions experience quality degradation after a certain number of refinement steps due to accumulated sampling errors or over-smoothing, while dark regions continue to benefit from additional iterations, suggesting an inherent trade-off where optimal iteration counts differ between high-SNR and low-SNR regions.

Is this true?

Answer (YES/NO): YES